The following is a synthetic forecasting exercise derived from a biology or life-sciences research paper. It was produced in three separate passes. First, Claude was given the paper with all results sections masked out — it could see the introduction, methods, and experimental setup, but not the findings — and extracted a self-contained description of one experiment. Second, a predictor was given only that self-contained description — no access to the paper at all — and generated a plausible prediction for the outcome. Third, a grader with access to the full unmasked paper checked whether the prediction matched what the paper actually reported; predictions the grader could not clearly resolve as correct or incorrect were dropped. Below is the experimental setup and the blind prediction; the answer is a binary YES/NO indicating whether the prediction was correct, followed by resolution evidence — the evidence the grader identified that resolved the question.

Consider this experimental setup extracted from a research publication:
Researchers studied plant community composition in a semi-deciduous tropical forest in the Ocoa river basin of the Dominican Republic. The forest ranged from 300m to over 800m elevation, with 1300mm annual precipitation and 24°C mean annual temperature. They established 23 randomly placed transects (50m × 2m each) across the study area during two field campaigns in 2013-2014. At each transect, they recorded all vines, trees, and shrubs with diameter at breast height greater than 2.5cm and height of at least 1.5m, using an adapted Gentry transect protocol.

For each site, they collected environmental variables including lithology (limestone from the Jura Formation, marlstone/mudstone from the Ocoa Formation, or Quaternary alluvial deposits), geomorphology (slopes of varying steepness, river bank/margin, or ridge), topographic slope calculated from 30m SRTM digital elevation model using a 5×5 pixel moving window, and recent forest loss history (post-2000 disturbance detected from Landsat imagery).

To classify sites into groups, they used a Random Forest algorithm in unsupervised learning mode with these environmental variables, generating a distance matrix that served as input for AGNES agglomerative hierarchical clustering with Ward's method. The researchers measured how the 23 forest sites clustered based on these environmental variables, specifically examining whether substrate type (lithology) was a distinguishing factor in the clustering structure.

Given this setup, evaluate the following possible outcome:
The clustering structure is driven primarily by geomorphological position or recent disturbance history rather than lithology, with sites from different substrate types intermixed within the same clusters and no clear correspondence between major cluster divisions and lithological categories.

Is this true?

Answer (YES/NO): NO